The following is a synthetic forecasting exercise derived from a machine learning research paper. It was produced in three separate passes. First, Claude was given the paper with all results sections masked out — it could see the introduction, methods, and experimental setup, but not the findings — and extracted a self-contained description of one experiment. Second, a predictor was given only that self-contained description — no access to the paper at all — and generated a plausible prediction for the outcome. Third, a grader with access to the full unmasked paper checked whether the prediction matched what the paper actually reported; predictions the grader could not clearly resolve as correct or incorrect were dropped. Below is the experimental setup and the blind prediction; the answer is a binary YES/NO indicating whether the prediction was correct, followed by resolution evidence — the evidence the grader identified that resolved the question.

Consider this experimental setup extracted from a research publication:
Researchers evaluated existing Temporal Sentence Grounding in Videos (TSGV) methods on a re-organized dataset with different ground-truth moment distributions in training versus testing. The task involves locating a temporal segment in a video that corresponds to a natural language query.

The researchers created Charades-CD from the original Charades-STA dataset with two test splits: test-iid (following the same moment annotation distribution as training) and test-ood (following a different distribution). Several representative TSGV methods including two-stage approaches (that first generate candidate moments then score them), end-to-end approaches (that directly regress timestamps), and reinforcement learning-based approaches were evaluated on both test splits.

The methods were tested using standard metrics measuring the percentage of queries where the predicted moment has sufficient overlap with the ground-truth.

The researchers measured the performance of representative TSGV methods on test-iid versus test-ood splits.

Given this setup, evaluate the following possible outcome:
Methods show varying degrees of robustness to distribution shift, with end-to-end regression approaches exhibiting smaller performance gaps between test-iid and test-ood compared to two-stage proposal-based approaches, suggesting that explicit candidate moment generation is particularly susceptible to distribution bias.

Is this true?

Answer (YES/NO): NO